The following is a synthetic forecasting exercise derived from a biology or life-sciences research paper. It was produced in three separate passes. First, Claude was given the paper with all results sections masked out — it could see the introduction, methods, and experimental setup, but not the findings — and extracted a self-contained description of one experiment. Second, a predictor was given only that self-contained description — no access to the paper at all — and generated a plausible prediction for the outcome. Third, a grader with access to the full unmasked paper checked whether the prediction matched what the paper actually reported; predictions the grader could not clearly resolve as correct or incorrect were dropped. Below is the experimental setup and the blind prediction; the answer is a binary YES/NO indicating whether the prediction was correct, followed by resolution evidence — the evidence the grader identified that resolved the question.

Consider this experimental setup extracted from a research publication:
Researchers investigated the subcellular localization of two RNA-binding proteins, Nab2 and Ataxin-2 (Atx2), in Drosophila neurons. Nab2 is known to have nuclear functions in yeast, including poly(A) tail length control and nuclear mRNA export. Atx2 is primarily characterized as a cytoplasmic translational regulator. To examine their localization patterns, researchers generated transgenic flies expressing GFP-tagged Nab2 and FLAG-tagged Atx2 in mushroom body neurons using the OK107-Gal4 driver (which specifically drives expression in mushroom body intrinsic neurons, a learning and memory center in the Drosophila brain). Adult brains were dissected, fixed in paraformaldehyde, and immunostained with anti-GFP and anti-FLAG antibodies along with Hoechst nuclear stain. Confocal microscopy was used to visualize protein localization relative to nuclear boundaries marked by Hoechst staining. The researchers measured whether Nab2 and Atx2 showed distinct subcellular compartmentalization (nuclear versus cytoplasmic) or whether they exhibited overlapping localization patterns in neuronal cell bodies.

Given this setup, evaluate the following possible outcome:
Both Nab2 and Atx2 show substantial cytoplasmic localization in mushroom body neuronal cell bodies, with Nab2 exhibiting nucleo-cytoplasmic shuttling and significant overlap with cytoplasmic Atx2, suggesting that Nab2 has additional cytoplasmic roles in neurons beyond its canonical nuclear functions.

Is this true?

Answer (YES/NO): NO